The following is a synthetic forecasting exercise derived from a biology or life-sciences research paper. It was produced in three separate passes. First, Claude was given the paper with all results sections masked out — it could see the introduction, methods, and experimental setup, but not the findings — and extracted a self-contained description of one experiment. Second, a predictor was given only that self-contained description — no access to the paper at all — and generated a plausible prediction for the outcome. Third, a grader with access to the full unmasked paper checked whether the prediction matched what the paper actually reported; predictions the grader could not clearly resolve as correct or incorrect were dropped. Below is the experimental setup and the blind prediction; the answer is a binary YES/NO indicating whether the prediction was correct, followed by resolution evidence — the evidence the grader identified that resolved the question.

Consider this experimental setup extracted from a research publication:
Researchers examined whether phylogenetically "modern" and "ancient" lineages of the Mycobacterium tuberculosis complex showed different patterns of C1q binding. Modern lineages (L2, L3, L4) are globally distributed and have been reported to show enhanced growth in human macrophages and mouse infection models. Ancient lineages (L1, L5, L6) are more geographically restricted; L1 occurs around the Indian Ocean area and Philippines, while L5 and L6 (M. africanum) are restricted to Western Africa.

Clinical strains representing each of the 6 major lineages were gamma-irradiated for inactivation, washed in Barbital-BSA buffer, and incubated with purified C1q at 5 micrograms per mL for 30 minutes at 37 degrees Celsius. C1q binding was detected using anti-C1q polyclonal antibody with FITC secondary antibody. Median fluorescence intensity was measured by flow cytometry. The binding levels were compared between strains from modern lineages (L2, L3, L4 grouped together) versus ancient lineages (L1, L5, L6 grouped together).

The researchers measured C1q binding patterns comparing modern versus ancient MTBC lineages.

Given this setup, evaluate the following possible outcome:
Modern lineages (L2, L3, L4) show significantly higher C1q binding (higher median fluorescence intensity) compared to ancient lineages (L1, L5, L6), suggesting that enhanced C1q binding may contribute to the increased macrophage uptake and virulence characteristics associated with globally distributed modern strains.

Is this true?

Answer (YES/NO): NO